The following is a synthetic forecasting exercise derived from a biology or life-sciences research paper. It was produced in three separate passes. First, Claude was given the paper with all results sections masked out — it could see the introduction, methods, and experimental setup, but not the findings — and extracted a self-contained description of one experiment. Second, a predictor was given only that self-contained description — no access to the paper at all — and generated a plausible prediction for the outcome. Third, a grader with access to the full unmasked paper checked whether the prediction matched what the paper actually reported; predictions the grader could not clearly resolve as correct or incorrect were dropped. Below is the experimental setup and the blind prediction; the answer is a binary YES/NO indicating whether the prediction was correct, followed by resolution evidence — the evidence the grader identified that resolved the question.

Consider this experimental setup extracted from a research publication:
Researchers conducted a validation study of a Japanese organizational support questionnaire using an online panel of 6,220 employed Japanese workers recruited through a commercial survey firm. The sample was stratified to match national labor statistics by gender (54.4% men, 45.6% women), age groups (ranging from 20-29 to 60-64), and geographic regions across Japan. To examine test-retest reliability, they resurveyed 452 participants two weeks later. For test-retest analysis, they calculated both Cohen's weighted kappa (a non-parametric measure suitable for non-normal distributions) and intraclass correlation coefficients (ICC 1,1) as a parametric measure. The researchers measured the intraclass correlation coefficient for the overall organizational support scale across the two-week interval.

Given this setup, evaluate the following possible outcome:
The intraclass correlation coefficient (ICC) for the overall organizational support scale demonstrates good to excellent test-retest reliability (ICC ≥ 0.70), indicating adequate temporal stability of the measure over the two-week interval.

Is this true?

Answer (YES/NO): NO